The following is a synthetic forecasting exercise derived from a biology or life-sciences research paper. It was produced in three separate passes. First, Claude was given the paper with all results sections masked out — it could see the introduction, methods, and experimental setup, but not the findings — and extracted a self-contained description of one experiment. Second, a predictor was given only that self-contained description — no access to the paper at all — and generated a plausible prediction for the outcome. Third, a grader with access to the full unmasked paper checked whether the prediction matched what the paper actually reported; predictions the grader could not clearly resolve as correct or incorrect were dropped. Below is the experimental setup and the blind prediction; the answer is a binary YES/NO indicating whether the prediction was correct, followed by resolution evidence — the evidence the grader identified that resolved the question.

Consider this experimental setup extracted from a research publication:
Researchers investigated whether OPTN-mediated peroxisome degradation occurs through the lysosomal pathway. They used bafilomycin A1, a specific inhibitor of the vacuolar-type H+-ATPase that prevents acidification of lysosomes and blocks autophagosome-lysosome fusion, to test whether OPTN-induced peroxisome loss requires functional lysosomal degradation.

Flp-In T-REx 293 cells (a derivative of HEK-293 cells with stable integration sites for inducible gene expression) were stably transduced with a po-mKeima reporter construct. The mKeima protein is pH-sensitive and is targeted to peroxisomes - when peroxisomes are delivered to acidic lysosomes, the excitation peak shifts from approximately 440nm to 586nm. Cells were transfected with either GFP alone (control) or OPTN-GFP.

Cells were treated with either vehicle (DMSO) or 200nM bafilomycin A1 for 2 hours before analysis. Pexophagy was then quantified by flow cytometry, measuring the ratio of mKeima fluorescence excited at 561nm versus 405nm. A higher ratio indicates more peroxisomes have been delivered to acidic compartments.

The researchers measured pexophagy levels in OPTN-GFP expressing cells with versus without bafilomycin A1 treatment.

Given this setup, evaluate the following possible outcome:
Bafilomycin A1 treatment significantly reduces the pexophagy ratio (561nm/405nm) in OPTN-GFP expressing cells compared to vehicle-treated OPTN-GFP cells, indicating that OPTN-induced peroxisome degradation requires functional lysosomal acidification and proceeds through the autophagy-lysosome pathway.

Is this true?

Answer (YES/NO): YES